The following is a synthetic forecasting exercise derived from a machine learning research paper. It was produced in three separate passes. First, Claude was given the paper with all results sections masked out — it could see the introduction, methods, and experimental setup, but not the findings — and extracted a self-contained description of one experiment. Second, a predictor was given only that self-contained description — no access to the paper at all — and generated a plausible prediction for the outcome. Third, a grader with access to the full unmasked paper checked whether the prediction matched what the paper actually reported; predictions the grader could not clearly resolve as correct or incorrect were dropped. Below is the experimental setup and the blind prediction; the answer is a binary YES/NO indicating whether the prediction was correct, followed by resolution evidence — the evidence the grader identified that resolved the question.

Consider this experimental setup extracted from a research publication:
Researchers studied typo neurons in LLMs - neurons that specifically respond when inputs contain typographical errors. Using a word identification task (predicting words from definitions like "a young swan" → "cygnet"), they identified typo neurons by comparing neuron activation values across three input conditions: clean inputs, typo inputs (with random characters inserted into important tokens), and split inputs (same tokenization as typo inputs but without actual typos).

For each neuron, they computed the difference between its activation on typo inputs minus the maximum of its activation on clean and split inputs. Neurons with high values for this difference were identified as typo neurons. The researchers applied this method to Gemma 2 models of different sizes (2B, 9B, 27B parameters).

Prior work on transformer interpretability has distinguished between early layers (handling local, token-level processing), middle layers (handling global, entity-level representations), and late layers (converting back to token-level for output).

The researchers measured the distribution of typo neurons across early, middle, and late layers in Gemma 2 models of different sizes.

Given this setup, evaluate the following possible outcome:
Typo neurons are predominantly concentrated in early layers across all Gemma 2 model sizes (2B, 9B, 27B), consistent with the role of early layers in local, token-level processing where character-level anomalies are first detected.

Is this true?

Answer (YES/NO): NO